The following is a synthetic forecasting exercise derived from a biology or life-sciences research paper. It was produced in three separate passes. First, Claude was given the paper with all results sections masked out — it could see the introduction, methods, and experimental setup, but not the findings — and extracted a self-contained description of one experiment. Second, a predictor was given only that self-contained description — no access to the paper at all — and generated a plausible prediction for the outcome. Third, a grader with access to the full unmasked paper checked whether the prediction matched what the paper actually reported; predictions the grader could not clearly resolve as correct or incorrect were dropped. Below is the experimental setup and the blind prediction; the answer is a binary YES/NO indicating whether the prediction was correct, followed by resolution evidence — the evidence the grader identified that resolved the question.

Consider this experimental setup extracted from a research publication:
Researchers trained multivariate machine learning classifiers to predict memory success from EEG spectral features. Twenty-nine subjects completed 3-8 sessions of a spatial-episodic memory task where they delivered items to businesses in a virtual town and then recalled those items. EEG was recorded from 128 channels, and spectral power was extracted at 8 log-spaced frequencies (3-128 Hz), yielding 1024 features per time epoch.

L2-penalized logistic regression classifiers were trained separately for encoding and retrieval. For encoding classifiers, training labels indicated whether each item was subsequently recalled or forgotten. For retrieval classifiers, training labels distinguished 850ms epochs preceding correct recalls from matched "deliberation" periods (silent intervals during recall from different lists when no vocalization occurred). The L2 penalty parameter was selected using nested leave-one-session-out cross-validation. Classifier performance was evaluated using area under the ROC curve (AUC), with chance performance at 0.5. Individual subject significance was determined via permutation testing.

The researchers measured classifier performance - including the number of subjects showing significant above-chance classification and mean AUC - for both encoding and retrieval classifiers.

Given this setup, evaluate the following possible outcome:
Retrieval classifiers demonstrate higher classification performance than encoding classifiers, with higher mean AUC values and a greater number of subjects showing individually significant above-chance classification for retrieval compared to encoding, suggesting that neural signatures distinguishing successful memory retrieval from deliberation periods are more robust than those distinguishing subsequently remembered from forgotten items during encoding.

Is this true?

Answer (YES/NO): YES